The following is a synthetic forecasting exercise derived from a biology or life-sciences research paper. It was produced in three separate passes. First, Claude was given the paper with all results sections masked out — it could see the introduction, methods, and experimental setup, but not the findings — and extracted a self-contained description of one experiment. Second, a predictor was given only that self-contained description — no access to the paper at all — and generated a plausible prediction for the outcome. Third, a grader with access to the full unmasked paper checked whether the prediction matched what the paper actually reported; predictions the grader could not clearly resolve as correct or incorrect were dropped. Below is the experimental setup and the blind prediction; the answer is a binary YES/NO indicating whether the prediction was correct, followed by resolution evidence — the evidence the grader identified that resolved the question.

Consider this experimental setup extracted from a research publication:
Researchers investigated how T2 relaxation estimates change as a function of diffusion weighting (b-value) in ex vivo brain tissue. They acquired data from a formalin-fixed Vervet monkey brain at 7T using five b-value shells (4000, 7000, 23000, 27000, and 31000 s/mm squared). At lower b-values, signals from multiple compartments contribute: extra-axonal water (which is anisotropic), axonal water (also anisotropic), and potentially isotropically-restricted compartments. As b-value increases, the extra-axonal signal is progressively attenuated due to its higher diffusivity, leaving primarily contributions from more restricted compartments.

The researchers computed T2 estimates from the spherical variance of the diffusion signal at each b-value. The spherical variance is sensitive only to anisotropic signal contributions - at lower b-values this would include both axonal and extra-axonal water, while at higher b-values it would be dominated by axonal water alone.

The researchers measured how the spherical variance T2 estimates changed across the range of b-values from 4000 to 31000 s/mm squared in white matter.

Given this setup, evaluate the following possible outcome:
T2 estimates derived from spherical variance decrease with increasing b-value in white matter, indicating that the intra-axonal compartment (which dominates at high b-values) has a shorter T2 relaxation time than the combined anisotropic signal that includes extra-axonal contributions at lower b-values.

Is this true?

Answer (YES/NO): NO